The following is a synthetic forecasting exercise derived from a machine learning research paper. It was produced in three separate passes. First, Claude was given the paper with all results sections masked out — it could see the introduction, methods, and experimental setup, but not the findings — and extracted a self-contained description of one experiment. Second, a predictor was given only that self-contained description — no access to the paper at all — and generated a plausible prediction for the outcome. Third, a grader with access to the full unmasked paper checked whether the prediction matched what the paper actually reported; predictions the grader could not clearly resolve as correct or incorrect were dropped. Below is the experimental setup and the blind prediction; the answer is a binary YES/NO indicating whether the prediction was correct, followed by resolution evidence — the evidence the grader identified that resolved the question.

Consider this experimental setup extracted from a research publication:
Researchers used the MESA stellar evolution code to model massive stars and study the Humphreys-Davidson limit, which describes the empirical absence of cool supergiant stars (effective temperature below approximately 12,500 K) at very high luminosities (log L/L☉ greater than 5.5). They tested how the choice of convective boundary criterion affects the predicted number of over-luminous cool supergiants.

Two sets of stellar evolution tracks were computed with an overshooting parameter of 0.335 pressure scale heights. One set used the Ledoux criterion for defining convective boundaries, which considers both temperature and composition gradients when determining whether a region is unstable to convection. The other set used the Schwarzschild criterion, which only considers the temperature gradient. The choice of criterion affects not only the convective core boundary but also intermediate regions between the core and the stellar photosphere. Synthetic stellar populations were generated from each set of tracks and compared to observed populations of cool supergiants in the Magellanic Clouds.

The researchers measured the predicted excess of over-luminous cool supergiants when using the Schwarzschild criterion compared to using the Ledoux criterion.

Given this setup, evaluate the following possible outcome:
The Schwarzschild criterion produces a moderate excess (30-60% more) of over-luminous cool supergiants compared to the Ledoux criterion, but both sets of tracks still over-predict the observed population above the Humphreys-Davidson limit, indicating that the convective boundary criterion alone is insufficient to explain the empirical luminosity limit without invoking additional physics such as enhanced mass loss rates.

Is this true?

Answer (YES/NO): NO